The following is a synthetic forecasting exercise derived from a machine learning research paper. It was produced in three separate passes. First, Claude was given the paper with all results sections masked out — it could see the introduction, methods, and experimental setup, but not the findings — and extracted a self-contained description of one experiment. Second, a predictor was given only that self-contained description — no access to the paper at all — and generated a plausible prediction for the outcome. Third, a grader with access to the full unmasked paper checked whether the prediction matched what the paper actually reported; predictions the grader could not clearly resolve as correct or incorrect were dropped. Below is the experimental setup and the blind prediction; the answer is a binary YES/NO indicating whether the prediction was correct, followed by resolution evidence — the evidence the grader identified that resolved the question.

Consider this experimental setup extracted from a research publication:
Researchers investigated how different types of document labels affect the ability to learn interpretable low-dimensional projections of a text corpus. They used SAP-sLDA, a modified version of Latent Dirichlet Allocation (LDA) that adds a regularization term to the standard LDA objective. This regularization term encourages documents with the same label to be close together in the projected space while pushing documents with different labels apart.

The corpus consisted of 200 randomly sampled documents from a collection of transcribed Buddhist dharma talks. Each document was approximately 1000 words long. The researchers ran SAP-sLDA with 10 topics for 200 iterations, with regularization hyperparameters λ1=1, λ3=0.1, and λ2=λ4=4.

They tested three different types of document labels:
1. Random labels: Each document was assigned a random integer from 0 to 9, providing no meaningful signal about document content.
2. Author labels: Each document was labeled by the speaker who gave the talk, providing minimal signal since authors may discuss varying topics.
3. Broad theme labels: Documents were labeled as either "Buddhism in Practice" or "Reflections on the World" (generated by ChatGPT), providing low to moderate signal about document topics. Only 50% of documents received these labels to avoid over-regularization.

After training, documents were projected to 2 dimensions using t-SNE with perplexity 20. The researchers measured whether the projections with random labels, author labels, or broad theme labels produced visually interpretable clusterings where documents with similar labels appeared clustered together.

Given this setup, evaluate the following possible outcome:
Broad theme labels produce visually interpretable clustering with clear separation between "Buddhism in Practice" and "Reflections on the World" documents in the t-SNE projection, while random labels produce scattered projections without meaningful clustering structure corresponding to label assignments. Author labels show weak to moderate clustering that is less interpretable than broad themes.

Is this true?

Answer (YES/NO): NO